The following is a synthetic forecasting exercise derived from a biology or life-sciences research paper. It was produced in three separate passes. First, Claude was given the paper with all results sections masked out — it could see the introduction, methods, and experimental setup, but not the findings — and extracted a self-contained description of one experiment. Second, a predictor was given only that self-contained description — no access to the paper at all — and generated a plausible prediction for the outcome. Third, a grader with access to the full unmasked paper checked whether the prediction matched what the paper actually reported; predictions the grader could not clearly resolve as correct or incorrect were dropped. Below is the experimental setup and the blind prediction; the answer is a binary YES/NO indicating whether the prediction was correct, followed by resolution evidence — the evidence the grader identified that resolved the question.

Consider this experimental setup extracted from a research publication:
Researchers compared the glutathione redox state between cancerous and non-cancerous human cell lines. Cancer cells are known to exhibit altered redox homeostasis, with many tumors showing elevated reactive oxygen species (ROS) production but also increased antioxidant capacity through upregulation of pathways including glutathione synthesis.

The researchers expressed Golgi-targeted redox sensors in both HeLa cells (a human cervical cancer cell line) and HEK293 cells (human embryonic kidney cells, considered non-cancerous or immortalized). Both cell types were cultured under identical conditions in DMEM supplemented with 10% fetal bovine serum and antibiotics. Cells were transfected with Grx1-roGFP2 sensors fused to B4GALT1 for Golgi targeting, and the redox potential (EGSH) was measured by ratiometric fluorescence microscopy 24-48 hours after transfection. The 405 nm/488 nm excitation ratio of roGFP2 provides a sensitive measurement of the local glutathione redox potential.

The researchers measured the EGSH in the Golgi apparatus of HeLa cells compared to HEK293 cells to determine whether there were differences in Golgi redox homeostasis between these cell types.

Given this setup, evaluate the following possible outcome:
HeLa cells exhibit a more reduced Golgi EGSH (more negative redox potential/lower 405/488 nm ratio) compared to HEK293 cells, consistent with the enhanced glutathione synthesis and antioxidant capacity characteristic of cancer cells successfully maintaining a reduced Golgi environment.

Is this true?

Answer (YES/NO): YES